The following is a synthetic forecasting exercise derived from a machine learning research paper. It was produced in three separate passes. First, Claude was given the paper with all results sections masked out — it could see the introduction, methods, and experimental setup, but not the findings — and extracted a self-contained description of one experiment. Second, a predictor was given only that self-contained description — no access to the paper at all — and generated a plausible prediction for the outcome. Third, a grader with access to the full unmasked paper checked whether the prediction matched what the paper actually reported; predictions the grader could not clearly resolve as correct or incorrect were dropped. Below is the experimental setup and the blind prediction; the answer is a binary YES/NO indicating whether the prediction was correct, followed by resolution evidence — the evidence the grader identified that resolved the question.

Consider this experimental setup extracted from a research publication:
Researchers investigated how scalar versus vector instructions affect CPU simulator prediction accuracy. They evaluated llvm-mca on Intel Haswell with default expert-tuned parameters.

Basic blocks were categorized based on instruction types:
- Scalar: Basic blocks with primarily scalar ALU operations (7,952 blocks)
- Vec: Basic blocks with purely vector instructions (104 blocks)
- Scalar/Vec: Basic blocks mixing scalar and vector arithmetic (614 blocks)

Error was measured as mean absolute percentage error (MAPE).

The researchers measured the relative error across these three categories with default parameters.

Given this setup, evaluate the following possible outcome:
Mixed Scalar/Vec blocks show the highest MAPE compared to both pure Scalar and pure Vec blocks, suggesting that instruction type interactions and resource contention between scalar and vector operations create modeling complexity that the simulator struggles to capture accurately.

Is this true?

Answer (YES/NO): YES